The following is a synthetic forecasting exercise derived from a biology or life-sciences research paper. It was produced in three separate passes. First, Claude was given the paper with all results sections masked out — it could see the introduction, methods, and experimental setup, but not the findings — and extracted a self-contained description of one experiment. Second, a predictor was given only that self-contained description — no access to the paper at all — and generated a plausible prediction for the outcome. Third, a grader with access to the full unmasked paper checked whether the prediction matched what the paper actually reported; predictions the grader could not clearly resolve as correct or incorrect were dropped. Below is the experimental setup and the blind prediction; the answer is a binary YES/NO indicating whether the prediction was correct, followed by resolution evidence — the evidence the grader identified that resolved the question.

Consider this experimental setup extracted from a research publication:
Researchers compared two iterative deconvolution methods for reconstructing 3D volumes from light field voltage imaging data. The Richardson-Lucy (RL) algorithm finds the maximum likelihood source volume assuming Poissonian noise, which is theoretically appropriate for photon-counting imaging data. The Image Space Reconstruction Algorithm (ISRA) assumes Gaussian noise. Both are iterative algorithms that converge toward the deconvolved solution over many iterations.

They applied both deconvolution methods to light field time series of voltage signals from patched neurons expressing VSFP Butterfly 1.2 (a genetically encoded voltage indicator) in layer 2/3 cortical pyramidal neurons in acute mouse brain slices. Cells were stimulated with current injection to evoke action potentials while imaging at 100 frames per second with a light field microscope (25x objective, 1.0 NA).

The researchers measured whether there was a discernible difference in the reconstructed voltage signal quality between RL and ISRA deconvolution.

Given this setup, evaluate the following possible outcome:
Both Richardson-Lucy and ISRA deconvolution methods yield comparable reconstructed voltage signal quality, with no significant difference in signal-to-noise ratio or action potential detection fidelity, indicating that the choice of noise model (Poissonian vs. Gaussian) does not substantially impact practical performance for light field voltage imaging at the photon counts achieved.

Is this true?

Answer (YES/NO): YES